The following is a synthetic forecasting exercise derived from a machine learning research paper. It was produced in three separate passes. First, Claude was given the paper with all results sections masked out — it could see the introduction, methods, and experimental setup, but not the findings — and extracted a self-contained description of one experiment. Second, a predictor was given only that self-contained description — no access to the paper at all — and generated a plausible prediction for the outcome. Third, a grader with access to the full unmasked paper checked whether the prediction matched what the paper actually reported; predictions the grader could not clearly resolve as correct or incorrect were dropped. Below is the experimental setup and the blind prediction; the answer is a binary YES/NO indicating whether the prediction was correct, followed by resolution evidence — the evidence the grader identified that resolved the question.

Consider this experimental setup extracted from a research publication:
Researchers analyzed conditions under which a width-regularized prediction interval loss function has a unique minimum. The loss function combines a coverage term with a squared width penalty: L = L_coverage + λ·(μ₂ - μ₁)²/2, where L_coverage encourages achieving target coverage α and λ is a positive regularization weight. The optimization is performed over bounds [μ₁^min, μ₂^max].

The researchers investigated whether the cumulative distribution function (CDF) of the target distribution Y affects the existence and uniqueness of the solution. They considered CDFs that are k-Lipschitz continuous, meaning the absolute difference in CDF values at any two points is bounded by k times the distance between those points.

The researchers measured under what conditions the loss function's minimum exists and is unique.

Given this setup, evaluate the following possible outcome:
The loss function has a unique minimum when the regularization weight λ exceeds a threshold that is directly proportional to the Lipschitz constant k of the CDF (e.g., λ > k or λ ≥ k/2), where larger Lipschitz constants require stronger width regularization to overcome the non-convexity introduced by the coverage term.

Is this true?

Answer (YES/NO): NO